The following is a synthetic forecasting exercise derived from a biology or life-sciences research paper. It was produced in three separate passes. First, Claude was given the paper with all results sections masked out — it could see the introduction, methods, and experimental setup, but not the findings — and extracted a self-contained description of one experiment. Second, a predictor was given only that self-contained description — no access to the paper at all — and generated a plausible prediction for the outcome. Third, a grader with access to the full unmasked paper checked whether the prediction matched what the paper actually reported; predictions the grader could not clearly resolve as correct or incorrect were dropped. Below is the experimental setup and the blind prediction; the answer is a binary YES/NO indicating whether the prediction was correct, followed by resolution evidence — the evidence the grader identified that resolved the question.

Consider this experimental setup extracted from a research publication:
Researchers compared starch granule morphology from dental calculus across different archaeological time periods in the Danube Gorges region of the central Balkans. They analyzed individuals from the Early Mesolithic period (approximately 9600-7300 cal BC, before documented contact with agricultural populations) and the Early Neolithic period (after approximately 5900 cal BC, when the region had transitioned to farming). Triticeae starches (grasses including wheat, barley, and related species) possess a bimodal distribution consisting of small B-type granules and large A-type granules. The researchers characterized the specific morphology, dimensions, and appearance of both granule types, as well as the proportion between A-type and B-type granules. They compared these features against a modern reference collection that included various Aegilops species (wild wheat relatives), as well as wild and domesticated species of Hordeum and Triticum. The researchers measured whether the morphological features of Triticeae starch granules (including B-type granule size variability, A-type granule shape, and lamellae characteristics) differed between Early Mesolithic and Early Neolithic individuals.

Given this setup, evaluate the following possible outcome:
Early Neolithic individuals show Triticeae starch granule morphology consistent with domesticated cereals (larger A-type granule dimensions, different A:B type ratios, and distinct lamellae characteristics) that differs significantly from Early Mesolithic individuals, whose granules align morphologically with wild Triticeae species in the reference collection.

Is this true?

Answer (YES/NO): NO